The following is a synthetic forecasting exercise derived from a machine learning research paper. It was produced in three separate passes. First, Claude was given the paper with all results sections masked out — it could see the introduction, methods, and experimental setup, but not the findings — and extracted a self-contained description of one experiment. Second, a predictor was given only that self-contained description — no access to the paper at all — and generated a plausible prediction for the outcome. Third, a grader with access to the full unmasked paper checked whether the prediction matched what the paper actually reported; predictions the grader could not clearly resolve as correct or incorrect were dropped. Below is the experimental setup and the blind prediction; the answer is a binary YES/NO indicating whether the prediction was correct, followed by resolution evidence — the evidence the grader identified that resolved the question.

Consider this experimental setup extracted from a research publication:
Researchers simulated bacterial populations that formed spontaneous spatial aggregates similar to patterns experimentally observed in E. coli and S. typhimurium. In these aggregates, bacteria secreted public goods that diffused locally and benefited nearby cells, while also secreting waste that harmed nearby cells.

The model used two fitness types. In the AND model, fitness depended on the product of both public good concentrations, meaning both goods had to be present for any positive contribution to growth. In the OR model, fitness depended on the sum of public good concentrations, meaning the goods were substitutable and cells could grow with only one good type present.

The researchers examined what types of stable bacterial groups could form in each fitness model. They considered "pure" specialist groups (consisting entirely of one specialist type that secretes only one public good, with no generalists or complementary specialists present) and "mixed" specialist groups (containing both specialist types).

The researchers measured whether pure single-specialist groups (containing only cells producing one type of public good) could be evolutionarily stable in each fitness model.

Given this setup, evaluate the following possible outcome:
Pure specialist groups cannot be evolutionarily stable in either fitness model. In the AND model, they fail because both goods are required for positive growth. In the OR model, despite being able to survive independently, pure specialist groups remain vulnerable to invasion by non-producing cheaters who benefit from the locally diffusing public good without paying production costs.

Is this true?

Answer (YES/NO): NO